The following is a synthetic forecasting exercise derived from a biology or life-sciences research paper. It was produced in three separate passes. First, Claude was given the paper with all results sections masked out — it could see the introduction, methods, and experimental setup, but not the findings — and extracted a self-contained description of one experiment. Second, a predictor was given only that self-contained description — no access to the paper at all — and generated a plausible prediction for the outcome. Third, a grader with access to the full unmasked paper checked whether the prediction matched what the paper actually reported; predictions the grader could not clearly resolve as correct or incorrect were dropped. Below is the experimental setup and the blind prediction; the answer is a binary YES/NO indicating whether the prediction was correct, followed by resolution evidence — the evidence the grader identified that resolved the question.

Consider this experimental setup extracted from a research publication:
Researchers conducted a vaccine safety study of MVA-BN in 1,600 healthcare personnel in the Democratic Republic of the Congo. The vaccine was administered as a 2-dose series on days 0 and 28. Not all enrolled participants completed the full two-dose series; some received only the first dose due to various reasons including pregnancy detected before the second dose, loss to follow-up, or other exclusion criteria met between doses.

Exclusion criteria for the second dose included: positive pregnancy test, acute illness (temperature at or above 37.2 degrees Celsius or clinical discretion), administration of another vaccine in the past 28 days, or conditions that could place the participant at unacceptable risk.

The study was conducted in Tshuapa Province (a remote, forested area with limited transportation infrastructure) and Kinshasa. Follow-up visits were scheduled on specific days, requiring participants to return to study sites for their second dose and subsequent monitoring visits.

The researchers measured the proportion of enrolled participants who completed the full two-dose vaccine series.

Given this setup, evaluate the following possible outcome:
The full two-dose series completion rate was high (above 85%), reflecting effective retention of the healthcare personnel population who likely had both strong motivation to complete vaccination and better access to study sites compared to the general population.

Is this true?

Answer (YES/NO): YES